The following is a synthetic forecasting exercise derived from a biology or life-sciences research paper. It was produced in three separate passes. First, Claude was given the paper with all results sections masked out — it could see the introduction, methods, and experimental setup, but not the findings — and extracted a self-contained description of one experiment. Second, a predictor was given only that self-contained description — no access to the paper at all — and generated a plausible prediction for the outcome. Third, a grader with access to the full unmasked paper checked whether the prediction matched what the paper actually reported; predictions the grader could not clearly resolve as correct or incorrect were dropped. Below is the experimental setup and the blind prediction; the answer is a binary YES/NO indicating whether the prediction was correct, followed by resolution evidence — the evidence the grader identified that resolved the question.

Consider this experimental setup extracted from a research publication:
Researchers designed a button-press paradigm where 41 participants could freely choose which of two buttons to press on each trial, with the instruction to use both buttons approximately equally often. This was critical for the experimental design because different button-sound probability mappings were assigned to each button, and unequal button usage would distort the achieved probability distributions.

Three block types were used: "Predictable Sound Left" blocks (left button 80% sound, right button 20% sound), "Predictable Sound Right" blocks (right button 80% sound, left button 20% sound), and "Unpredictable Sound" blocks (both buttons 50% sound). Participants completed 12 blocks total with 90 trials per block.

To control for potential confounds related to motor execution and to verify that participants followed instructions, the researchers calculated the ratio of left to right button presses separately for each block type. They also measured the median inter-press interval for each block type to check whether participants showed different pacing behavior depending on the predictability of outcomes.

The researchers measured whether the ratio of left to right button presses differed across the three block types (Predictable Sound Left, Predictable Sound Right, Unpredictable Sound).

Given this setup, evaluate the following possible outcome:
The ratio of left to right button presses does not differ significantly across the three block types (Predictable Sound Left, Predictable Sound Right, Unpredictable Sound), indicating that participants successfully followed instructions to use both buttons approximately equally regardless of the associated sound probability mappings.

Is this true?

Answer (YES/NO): YES